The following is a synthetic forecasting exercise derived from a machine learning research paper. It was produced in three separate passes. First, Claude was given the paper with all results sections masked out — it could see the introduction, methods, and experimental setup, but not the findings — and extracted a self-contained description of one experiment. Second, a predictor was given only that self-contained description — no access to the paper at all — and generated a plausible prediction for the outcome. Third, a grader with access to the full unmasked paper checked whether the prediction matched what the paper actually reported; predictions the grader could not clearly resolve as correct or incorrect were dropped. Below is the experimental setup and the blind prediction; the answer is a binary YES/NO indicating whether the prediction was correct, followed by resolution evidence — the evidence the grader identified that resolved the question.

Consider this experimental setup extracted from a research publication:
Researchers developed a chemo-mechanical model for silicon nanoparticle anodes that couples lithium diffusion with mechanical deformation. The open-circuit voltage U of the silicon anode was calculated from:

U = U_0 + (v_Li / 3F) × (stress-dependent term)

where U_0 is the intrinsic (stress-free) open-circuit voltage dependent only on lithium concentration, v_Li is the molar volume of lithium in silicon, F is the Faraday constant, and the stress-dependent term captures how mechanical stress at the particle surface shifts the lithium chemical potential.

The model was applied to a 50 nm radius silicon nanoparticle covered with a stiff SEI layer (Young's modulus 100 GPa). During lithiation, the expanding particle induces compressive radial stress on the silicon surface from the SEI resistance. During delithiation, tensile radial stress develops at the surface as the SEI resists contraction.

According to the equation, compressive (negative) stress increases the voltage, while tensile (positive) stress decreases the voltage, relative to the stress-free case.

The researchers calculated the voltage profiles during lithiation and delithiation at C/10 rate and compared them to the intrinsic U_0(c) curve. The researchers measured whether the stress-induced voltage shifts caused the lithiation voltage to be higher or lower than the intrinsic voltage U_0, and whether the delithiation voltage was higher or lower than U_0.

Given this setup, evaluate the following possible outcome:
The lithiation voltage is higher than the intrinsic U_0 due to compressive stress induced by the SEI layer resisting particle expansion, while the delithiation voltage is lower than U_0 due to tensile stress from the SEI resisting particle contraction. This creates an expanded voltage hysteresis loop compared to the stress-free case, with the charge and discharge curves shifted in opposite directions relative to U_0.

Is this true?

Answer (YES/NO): YES